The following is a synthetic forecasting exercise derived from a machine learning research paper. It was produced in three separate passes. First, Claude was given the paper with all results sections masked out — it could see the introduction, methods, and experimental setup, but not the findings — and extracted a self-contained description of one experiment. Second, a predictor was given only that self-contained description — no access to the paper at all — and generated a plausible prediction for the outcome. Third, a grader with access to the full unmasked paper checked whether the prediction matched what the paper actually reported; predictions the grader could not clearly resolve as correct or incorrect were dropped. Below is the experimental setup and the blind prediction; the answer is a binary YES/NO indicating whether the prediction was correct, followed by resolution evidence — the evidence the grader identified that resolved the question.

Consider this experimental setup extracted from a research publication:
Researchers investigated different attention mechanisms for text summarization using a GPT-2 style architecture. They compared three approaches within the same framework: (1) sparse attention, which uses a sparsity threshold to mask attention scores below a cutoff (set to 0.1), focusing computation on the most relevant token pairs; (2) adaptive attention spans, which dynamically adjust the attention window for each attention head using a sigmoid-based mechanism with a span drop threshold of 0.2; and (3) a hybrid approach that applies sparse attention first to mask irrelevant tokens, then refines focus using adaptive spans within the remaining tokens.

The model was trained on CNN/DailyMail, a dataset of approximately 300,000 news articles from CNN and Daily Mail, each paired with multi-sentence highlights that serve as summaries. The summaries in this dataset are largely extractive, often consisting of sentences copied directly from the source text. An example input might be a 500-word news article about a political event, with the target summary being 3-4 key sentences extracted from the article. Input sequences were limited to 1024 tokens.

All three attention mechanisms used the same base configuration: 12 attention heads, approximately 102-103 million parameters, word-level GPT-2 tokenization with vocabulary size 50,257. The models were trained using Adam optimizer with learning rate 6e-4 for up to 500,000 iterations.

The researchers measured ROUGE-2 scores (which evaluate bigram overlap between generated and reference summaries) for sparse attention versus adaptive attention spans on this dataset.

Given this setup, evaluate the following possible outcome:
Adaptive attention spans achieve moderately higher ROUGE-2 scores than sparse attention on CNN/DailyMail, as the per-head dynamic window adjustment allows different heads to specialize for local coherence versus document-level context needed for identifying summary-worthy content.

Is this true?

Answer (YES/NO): NO